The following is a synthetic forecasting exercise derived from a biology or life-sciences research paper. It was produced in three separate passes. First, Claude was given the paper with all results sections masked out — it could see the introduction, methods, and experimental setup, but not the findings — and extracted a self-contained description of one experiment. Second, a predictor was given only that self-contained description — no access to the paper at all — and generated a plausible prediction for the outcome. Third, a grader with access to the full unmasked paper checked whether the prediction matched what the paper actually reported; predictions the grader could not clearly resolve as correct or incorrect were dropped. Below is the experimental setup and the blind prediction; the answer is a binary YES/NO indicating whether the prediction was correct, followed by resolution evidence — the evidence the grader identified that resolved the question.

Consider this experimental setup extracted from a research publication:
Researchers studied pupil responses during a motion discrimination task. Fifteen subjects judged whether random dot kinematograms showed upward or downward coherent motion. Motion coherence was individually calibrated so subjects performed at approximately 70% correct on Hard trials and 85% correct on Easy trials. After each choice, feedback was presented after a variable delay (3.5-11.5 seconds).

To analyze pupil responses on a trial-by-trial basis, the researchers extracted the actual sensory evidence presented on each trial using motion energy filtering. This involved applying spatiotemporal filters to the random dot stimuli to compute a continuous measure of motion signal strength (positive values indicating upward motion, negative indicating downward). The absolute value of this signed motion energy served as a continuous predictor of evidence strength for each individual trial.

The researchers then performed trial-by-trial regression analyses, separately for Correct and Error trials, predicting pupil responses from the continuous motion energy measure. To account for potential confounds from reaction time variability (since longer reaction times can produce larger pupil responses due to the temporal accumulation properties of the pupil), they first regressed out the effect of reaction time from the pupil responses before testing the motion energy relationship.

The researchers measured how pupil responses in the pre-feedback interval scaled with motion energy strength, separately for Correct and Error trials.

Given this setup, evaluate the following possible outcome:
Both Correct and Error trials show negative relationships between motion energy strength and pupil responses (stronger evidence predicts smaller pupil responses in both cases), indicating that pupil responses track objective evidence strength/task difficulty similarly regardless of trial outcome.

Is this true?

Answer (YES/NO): NO